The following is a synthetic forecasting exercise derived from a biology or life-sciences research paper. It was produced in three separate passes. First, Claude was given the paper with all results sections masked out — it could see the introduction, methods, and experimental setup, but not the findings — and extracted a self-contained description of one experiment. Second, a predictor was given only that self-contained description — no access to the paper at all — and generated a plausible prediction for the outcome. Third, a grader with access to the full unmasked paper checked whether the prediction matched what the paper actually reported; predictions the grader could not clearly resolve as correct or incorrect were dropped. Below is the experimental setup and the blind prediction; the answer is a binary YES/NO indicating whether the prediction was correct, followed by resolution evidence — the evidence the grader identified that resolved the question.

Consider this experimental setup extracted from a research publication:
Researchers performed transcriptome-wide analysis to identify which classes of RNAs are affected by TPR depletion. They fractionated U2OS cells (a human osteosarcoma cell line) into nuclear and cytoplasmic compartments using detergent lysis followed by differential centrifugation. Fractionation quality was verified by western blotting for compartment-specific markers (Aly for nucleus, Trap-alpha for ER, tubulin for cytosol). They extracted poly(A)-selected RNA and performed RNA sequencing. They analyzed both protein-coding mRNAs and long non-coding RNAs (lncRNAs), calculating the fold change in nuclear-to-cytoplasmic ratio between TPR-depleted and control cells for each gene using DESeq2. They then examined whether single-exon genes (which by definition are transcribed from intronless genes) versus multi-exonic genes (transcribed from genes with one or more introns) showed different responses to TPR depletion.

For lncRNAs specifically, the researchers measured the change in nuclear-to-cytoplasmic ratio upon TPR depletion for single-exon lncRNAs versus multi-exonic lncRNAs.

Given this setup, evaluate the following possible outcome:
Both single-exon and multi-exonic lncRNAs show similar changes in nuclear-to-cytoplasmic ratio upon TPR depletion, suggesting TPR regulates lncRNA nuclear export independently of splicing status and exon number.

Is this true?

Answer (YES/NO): NO